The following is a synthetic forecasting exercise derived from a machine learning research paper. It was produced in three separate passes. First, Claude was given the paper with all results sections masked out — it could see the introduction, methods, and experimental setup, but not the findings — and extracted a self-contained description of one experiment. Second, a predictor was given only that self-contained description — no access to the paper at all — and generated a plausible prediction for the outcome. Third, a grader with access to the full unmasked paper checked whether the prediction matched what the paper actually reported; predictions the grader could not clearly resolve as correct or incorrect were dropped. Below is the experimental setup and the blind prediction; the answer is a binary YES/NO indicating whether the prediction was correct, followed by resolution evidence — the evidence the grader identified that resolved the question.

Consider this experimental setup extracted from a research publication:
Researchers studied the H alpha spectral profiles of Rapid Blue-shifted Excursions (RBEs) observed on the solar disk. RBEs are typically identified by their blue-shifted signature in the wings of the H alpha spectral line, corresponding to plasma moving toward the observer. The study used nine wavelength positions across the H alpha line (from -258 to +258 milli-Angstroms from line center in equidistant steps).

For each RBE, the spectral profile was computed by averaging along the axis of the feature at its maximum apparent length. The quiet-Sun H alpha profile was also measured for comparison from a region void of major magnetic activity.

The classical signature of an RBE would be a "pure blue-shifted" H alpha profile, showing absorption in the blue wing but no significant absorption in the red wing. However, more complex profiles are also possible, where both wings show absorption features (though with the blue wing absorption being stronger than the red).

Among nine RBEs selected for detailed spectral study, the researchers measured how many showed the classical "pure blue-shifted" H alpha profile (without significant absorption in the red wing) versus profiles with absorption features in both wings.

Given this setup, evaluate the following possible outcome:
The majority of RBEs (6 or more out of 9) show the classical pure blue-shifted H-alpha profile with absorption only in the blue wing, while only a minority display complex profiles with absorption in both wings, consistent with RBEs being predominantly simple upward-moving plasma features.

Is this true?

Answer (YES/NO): NO